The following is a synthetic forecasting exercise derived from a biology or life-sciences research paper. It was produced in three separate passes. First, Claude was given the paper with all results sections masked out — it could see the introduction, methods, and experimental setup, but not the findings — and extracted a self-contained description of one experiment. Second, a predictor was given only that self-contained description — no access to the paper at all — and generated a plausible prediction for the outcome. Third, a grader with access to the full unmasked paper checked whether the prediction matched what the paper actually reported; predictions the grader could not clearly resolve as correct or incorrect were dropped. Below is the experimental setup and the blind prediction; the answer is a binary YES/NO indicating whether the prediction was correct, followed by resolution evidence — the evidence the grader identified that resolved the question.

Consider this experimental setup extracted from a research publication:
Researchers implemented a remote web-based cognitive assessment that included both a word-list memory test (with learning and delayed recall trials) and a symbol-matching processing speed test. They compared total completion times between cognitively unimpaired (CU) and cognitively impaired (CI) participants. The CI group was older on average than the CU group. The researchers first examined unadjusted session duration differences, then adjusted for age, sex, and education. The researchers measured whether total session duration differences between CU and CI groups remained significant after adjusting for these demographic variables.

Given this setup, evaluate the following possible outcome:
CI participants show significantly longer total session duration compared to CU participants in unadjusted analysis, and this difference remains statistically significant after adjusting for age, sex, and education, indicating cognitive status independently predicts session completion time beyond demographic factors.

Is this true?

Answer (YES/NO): NO